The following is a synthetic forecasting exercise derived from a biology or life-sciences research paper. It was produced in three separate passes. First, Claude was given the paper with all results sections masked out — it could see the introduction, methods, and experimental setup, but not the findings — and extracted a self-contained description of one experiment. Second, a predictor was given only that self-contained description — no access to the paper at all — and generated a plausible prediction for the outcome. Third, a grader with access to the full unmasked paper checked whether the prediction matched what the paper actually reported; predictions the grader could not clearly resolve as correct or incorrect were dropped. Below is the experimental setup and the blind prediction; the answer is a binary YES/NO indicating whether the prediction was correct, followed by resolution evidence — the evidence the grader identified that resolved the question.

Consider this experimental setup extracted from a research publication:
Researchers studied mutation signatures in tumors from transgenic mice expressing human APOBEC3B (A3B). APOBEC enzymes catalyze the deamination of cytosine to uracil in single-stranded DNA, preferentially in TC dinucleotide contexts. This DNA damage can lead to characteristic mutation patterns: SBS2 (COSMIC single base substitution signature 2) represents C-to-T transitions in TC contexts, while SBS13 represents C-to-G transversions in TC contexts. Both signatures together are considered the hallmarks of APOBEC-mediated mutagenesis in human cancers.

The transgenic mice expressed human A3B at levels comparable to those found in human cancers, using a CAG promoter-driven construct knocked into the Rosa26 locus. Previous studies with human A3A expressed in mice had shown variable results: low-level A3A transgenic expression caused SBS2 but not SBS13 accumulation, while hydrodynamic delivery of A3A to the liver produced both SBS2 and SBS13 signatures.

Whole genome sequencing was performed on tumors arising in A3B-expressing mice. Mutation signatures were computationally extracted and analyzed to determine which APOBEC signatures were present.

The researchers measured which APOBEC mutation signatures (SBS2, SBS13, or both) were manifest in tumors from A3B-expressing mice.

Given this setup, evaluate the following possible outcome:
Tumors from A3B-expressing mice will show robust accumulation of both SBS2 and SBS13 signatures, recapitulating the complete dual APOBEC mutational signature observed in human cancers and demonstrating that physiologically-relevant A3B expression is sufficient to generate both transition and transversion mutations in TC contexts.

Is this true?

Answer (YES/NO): NO